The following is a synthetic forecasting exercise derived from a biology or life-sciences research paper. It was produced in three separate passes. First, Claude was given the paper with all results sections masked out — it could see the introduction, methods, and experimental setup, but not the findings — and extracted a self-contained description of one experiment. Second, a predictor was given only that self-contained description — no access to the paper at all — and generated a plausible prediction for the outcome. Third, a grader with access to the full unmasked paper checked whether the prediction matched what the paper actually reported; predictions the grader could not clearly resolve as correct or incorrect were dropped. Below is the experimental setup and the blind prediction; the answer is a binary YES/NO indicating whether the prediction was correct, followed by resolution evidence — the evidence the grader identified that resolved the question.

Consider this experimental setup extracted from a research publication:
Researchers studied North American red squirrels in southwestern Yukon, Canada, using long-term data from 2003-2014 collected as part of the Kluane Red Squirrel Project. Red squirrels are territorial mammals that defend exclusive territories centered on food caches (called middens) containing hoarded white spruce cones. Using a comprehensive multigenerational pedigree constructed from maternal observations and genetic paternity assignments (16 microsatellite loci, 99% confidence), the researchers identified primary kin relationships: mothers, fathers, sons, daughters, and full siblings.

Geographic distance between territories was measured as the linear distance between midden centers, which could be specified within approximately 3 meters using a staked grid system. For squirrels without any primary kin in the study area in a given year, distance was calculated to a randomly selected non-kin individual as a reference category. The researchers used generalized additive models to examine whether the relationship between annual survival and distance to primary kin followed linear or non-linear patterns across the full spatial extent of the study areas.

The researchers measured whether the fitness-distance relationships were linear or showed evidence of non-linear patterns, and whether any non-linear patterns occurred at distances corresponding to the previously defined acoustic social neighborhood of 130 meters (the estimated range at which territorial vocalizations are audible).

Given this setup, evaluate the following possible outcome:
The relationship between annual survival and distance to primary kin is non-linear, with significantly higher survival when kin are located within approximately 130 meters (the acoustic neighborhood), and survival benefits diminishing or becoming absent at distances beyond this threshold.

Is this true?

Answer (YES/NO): YES